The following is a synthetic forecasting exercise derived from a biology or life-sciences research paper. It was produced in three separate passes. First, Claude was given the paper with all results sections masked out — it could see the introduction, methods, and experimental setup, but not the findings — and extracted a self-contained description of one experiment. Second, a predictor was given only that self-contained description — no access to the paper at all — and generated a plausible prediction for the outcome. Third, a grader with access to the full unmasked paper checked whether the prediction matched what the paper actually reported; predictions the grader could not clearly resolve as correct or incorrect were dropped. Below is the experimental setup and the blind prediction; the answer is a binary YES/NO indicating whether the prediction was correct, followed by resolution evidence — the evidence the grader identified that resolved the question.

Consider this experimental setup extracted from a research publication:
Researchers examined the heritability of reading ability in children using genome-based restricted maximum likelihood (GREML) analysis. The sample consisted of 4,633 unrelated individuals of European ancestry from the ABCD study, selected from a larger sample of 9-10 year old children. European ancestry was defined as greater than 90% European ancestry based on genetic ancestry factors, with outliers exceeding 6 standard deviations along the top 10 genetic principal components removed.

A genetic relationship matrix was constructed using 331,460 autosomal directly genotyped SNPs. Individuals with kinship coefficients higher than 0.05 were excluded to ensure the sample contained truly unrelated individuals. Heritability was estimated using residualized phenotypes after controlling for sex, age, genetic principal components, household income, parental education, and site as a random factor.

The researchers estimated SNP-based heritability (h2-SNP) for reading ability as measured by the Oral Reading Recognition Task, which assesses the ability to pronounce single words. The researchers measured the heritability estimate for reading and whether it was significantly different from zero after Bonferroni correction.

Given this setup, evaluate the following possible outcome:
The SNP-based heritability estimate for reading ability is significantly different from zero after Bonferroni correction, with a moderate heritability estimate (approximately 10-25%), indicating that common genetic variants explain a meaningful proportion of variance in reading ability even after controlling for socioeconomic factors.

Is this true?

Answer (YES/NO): NO